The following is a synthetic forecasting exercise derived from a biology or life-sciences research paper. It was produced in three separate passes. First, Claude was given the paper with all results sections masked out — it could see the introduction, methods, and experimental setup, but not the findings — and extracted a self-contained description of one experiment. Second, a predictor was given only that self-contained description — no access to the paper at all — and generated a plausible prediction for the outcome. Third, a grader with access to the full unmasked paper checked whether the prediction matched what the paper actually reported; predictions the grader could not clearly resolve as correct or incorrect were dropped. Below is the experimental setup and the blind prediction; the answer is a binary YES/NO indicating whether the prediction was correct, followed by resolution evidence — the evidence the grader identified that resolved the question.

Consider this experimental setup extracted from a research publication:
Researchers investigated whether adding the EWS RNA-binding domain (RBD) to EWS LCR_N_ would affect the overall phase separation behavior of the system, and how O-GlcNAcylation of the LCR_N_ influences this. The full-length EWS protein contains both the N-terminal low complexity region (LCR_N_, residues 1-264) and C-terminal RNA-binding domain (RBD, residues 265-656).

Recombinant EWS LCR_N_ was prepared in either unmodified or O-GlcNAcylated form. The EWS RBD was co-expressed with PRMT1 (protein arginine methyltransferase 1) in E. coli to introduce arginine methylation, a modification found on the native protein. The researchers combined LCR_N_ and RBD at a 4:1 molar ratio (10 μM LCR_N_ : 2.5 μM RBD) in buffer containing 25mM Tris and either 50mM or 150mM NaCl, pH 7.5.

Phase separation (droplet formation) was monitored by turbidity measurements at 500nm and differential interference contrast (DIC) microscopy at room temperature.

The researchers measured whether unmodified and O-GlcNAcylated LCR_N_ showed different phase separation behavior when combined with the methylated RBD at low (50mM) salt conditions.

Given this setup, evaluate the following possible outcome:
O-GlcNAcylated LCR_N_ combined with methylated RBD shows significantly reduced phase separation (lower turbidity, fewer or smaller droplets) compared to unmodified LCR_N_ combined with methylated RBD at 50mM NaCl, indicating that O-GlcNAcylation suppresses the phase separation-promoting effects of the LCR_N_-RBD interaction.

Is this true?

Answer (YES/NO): YES